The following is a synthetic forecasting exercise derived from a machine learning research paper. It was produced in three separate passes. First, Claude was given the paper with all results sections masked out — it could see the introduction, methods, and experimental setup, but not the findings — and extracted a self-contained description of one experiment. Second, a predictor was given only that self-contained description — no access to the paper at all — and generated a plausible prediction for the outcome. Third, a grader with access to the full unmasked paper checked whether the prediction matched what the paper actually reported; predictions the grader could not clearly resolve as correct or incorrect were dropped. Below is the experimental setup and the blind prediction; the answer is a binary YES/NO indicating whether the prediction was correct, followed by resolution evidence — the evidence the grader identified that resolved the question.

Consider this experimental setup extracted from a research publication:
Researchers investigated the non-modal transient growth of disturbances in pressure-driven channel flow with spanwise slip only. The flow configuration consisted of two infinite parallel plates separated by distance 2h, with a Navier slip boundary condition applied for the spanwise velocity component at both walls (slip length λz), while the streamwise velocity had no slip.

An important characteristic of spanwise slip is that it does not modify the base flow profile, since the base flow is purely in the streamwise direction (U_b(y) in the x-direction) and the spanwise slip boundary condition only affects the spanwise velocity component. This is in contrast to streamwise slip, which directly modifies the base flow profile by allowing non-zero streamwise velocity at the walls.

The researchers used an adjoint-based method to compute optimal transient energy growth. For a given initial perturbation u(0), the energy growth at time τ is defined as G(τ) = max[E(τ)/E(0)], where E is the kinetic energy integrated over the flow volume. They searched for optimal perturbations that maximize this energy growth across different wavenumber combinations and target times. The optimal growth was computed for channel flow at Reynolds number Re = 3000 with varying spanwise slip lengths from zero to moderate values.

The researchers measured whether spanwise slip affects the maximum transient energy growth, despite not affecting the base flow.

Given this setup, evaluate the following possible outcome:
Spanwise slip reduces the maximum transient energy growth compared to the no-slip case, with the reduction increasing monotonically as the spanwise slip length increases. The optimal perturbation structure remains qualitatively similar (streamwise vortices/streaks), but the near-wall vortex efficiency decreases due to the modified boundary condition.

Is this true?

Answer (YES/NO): NO